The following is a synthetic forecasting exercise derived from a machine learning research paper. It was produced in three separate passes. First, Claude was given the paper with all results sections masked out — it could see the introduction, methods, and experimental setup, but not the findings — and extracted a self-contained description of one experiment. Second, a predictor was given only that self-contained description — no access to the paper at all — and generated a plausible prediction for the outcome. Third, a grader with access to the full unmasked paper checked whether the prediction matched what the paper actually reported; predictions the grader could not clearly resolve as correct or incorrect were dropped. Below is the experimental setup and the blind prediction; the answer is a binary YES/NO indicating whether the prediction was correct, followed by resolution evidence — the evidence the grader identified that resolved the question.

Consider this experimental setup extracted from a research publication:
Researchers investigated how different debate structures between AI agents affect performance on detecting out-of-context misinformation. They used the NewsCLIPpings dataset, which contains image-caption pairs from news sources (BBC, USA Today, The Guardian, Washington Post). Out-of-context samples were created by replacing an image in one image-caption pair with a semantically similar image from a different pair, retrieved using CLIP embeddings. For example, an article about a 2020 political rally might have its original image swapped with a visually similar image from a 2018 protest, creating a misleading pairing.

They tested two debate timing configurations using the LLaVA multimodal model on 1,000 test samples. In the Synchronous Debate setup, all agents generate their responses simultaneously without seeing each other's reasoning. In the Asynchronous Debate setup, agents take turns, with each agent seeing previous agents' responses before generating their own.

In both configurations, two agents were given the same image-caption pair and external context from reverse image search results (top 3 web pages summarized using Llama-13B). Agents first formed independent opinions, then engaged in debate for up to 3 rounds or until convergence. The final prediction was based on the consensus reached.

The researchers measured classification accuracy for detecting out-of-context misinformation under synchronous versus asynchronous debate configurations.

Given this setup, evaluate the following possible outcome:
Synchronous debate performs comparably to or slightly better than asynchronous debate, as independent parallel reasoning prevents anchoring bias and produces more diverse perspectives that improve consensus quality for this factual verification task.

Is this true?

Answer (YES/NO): NO